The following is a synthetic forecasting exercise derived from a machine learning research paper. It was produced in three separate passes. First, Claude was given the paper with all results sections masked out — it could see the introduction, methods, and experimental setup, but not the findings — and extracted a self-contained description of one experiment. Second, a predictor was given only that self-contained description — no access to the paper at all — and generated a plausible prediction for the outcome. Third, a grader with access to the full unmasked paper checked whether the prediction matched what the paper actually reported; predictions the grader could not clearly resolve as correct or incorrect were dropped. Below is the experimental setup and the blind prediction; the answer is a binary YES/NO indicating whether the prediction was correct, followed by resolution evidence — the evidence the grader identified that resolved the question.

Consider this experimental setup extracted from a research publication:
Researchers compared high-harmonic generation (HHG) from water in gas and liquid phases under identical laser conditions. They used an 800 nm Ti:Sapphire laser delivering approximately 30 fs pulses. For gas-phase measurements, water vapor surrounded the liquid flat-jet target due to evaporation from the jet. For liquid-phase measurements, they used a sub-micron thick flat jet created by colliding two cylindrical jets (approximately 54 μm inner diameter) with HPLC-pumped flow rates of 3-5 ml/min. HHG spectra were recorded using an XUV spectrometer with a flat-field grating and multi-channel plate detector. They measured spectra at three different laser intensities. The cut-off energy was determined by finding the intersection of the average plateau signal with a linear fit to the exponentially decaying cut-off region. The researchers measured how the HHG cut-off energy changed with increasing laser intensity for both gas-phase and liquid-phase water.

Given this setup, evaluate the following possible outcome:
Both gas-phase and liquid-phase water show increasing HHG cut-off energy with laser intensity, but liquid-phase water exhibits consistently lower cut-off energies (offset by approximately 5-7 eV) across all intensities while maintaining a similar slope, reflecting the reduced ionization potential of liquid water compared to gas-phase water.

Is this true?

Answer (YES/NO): NO